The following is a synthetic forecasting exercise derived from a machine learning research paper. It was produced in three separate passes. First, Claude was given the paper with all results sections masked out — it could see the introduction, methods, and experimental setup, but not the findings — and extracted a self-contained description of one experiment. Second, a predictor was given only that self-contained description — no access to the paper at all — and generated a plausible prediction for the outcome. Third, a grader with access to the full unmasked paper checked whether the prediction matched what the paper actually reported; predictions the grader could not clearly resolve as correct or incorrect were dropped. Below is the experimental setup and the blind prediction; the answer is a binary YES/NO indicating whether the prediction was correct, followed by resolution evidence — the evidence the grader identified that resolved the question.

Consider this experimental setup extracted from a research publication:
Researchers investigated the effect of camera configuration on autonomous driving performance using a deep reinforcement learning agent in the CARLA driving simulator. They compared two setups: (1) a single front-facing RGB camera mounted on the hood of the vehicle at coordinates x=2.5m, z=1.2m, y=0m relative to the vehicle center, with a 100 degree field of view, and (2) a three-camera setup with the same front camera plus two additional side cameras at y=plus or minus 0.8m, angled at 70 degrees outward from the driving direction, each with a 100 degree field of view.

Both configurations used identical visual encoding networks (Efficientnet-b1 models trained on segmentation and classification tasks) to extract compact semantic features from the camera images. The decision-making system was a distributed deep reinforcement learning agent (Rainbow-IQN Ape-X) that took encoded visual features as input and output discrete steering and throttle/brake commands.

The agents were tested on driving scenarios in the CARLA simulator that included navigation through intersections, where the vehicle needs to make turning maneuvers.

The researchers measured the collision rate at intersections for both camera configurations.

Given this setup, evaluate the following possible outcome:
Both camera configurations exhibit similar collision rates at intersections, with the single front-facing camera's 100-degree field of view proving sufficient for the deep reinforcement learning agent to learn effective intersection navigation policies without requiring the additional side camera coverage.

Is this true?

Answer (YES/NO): NO